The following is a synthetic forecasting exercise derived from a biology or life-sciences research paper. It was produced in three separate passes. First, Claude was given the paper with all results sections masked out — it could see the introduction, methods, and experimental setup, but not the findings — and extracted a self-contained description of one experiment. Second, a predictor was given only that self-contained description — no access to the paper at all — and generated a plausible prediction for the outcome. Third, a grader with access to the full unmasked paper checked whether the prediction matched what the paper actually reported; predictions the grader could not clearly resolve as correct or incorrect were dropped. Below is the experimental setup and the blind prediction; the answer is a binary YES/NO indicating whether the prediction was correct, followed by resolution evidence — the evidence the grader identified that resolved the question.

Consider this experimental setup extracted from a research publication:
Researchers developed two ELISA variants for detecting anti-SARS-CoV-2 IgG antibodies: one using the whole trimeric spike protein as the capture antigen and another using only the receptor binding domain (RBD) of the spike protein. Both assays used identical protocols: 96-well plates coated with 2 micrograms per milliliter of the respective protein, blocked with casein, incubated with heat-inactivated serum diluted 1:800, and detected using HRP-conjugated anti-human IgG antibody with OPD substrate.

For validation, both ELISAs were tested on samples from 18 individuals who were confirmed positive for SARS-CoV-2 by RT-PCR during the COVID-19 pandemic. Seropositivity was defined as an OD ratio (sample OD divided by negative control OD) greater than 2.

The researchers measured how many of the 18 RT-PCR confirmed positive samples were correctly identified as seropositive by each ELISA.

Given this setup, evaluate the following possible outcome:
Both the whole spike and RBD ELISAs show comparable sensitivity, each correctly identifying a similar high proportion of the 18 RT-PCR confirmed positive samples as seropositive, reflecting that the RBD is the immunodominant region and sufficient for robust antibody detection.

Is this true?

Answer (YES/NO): YES